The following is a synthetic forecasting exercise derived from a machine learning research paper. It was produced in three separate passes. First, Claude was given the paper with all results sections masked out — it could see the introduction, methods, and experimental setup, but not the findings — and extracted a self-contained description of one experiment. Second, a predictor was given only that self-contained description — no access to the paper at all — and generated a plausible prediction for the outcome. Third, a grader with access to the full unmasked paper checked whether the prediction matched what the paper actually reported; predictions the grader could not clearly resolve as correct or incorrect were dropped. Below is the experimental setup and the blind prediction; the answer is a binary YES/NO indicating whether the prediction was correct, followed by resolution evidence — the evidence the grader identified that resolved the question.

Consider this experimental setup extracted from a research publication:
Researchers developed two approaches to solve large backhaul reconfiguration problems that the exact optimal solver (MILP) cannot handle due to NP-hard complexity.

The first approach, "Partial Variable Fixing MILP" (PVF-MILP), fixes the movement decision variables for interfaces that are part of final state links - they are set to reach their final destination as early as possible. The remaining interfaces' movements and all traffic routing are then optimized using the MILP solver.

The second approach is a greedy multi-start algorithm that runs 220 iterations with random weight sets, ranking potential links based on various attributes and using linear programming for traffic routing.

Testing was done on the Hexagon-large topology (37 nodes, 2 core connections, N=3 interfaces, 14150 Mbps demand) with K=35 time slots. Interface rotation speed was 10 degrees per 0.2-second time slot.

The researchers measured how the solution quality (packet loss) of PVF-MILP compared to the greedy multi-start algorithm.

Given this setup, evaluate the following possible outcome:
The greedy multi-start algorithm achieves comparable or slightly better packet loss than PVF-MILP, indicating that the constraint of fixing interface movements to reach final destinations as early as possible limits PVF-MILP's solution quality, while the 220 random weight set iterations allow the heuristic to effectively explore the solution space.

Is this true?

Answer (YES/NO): YES